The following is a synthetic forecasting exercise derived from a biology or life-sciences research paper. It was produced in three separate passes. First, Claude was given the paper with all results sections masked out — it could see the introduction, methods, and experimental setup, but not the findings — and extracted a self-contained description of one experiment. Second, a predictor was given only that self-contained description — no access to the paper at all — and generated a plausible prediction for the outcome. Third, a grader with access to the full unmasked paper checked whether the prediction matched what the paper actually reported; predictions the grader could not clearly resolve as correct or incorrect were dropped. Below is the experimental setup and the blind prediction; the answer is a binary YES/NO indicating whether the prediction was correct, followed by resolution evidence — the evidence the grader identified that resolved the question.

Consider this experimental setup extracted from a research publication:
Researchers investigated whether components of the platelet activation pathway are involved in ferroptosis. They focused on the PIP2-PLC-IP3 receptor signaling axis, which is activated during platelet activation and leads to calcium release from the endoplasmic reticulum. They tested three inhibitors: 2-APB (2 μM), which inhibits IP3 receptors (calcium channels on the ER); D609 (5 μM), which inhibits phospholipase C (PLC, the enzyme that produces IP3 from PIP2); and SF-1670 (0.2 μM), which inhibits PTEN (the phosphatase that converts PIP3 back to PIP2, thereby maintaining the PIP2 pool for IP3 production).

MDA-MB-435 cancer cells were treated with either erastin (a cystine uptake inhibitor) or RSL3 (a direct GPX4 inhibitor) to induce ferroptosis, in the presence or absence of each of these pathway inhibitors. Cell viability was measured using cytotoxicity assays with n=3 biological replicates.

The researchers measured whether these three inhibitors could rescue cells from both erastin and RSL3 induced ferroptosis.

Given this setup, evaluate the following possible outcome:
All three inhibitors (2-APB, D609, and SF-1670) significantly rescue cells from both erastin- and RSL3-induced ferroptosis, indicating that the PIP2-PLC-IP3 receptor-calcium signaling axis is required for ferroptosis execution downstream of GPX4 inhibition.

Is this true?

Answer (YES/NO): YES